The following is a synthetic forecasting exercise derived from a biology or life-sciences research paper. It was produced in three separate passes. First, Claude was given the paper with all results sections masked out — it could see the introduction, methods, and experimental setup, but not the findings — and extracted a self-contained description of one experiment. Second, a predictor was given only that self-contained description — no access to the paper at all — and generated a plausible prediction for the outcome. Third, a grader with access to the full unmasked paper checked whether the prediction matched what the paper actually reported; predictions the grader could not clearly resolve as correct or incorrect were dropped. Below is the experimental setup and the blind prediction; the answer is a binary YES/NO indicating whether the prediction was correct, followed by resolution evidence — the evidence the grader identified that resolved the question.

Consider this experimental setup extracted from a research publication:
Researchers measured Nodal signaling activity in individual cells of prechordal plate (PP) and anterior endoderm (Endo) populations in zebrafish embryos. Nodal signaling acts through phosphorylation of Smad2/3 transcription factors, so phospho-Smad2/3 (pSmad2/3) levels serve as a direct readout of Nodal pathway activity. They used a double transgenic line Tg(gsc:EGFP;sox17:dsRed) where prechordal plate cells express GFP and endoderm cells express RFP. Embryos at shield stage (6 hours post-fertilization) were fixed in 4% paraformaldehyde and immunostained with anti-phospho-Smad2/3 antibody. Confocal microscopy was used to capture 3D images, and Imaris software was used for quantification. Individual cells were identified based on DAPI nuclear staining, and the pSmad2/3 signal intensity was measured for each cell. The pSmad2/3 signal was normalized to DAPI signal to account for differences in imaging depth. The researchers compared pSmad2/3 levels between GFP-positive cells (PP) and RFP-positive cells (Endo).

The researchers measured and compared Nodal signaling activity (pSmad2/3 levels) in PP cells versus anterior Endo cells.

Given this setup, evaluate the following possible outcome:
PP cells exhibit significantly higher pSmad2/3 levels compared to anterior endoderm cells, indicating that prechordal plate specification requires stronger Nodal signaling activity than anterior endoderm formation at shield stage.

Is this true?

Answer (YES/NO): NO